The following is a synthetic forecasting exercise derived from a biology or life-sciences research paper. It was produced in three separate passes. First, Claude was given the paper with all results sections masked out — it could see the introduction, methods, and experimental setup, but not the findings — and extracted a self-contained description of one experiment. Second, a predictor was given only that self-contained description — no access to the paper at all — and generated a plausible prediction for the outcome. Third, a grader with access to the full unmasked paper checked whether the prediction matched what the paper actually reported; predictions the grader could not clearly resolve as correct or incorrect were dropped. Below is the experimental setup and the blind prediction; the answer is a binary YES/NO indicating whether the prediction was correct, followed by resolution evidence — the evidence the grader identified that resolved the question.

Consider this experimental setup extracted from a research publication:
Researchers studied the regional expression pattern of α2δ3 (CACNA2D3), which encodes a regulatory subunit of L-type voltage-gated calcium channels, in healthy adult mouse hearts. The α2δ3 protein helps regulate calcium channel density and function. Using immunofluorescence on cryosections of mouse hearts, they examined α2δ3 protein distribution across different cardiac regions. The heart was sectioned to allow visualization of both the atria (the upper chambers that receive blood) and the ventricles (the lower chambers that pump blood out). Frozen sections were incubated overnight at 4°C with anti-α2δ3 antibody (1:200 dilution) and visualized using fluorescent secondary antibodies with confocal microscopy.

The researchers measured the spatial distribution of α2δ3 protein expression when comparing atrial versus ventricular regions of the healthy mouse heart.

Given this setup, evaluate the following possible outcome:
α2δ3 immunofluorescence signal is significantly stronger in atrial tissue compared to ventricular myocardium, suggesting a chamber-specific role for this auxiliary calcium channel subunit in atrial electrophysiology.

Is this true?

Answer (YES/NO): YES